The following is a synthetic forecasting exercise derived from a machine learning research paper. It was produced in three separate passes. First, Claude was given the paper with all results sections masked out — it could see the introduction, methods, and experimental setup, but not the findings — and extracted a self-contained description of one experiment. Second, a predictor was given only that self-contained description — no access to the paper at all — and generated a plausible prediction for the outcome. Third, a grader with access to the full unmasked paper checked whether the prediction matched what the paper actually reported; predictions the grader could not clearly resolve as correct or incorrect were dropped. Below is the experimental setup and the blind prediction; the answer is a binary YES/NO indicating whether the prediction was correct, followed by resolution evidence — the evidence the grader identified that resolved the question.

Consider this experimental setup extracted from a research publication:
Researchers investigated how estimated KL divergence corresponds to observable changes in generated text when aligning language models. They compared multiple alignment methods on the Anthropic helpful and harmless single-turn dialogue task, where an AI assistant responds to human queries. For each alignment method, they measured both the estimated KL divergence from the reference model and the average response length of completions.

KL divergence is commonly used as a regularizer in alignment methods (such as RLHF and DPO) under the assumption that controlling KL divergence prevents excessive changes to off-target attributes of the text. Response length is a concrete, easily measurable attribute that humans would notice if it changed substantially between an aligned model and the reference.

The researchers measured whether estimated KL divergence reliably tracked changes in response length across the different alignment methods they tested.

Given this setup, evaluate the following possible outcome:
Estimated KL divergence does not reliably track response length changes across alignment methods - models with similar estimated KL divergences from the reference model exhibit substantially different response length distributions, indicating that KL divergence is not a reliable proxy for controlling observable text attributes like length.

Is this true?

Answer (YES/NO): YES